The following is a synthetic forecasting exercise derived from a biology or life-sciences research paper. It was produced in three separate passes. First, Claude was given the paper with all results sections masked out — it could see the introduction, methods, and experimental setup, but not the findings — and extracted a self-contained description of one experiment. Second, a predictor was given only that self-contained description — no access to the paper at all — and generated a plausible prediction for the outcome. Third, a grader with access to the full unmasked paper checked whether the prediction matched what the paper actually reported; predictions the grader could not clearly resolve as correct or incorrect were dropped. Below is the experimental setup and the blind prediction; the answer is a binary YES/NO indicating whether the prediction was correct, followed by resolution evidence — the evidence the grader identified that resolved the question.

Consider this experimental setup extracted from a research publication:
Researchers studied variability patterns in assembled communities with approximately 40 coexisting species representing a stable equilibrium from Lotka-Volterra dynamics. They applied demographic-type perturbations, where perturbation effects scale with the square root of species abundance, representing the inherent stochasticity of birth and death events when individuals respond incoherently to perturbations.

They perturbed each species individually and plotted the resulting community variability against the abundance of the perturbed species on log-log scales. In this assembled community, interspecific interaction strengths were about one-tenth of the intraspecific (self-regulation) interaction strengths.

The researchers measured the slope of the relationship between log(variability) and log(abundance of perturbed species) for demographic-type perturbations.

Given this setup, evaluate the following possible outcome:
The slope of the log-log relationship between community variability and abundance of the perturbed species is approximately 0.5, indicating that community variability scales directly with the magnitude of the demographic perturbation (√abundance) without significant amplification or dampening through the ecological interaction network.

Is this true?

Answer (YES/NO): NO